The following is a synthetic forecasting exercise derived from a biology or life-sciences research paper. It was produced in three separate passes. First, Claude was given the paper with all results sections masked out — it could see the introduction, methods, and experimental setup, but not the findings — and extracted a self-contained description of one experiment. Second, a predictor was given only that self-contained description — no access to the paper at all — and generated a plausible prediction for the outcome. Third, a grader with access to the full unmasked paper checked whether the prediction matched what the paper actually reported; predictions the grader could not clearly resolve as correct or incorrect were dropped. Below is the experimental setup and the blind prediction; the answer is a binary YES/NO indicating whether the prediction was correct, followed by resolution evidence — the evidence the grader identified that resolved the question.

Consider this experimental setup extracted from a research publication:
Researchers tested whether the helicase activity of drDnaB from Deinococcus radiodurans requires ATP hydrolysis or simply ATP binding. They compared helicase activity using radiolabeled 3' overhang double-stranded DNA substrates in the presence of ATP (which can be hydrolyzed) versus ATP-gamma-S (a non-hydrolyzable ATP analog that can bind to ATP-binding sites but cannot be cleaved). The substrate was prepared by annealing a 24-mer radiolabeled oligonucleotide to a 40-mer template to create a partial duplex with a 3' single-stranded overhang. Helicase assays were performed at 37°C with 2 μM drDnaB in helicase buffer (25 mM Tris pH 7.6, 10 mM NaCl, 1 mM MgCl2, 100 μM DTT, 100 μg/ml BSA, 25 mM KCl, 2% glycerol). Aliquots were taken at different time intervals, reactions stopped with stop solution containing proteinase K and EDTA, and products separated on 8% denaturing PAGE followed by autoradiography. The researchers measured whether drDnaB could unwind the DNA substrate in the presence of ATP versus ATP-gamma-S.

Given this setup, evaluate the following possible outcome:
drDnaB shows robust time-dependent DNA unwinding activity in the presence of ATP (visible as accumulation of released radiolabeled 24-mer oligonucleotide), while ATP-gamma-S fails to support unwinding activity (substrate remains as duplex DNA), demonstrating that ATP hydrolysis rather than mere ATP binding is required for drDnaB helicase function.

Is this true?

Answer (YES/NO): NO